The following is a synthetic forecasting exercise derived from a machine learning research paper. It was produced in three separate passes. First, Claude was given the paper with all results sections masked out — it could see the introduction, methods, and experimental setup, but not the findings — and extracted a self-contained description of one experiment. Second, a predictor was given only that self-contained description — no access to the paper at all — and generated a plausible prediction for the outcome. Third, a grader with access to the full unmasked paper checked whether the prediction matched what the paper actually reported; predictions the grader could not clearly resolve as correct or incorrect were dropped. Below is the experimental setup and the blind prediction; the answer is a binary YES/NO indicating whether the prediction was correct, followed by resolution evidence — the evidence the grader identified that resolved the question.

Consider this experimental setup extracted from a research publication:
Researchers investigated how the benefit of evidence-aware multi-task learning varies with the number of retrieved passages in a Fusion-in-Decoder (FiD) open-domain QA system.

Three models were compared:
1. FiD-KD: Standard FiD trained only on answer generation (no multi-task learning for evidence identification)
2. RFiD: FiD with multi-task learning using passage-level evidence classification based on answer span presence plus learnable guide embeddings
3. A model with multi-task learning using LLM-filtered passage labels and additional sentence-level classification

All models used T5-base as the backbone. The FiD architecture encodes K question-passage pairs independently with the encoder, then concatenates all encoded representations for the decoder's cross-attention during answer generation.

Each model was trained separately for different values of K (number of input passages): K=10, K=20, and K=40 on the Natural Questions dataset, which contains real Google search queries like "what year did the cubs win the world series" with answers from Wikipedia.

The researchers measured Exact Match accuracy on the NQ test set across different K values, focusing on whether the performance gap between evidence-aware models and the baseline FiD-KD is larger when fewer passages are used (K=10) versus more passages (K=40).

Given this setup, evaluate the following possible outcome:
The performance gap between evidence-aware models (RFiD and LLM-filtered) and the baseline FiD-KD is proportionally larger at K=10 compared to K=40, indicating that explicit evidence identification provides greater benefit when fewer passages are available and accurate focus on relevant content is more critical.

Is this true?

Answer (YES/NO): YES